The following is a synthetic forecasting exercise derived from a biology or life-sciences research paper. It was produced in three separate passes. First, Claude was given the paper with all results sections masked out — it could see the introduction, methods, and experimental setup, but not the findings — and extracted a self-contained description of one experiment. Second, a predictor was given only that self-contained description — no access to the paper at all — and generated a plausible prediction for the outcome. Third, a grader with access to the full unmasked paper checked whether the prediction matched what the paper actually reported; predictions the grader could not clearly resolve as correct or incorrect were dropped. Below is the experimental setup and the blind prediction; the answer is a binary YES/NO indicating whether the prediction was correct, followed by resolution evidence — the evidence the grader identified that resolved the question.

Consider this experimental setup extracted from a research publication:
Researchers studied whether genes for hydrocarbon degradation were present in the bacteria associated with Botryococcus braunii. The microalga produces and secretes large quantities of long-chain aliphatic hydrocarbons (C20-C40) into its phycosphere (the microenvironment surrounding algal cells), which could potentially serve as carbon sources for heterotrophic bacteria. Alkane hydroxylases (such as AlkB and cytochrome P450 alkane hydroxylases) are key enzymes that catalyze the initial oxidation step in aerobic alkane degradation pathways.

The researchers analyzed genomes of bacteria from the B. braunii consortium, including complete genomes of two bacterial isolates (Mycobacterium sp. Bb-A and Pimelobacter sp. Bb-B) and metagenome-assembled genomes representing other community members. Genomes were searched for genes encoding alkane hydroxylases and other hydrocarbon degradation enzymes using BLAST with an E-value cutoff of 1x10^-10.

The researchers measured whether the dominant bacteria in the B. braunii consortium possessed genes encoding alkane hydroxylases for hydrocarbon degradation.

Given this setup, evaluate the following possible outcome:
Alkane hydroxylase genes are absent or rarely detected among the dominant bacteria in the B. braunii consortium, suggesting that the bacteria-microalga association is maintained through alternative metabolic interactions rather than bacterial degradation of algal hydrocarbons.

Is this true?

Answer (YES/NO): NO